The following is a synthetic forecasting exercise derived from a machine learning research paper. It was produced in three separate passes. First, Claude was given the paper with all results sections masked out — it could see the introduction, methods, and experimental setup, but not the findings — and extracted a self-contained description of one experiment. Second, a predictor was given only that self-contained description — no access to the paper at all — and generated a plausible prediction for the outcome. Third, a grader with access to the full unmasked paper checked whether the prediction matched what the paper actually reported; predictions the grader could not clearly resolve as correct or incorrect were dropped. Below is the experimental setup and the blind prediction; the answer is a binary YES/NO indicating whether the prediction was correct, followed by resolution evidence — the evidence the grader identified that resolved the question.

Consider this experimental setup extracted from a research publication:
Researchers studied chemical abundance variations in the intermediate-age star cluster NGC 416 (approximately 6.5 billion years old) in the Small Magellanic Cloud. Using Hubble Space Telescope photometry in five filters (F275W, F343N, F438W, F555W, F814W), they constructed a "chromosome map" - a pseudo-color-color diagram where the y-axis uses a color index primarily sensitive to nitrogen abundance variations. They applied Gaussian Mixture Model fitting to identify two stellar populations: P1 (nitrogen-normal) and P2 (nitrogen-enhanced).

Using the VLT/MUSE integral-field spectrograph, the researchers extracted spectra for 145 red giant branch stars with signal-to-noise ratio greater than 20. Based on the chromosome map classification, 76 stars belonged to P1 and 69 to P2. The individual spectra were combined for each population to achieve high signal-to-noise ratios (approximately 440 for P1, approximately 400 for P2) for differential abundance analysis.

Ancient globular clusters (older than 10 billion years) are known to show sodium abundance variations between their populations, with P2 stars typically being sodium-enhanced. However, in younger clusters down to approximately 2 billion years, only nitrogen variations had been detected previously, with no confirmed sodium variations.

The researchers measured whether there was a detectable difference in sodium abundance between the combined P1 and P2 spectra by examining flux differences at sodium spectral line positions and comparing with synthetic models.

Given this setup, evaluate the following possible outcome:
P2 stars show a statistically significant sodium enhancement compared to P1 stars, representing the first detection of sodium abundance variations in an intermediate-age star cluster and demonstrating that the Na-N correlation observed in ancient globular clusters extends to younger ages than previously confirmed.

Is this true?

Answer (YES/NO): YES